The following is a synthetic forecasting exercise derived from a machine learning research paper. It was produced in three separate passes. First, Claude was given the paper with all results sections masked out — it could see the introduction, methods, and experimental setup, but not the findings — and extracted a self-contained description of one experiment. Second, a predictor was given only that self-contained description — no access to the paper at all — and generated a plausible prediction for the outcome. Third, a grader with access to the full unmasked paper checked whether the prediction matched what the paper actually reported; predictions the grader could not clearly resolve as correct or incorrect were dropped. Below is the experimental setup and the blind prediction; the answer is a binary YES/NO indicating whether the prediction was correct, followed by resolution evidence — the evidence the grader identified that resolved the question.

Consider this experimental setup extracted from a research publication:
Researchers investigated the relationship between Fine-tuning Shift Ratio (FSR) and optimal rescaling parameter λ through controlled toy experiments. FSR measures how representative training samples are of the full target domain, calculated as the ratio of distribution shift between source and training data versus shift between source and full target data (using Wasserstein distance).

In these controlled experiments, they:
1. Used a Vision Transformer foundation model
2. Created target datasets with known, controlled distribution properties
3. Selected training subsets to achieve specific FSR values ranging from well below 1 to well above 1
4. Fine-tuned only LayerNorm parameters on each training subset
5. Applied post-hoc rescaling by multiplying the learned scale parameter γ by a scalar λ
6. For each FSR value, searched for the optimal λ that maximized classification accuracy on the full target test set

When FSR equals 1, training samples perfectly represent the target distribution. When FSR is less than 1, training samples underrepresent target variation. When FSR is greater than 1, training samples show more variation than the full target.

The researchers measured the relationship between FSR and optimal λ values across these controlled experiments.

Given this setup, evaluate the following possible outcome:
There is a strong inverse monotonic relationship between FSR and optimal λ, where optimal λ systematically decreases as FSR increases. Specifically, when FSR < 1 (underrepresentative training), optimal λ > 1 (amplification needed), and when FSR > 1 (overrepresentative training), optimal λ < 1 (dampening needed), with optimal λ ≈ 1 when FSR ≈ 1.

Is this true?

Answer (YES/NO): YES